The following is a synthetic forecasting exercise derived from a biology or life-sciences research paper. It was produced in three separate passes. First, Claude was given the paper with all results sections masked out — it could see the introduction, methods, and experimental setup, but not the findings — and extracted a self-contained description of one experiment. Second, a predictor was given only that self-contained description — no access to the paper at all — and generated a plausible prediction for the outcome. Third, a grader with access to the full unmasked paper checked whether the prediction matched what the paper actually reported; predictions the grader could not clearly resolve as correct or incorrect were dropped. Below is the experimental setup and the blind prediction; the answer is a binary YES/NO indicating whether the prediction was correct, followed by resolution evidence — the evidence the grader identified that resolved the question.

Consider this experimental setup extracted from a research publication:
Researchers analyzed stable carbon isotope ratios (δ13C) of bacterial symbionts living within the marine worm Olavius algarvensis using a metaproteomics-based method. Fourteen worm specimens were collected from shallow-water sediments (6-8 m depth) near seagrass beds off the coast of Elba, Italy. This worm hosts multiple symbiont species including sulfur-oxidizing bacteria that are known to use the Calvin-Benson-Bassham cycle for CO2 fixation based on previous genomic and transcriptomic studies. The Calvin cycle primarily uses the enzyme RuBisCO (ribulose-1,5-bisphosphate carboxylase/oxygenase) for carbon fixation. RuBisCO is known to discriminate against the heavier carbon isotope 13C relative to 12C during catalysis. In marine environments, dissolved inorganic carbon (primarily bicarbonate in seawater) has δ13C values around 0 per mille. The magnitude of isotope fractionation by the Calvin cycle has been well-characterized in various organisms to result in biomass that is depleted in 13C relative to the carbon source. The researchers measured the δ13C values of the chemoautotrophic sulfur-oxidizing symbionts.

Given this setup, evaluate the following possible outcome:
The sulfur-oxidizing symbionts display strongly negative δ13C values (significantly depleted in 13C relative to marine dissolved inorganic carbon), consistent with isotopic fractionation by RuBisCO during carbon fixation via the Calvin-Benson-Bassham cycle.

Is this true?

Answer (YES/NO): YES